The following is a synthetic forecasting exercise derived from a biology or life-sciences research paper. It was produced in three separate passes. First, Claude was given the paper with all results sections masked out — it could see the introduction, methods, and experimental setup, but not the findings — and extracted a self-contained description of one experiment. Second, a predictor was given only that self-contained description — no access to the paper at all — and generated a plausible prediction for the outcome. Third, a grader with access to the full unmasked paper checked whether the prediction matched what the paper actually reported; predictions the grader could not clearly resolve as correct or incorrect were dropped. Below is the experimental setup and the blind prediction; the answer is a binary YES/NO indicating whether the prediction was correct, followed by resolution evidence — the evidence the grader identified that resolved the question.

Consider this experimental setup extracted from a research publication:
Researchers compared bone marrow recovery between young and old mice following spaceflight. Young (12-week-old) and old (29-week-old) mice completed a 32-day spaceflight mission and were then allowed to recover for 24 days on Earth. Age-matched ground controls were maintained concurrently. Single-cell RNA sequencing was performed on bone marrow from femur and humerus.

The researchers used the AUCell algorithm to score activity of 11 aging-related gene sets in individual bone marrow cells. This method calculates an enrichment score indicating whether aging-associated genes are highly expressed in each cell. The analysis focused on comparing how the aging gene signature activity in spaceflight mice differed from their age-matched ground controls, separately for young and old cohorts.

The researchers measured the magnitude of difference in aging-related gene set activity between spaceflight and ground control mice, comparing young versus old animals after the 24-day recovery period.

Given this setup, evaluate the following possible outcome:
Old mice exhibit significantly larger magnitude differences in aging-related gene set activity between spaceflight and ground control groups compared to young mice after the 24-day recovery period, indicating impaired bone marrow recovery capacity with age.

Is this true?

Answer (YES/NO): YES